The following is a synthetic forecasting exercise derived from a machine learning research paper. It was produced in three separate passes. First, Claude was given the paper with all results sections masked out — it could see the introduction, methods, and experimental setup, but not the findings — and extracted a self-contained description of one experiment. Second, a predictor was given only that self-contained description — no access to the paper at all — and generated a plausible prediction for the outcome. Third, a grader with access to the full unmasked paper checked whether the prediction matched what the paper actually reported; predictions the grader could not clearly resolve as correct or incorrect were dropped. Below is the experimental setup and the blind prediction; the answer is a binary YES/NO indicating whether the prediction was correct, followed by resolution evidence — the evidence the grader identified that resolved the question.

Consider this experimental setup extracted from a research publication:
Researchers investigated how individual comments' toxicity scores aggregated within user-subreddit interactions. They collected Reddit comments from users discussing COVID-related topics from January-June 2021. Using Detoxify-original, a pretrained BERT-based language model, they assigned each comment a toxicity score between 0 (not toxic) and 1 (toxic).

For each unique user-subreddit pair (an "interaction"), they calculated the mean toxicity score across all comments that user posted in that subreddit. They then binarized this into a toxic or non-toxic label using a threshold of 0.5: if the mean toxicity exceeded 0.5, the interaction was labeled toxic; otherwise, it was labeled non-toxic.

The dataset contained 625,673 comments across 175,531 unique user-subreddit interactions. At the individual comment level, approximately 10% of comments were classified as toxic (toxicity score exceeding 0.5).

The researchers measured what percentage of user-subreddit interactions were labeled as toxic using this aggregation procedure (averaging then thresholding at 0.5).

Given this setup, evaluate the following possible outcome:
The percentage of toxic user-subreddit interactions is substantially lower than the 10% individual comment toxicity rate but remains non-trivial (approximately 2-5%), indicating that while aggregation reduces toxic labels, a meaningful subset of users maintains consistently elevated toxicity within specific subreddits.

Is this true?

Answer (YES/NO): NO